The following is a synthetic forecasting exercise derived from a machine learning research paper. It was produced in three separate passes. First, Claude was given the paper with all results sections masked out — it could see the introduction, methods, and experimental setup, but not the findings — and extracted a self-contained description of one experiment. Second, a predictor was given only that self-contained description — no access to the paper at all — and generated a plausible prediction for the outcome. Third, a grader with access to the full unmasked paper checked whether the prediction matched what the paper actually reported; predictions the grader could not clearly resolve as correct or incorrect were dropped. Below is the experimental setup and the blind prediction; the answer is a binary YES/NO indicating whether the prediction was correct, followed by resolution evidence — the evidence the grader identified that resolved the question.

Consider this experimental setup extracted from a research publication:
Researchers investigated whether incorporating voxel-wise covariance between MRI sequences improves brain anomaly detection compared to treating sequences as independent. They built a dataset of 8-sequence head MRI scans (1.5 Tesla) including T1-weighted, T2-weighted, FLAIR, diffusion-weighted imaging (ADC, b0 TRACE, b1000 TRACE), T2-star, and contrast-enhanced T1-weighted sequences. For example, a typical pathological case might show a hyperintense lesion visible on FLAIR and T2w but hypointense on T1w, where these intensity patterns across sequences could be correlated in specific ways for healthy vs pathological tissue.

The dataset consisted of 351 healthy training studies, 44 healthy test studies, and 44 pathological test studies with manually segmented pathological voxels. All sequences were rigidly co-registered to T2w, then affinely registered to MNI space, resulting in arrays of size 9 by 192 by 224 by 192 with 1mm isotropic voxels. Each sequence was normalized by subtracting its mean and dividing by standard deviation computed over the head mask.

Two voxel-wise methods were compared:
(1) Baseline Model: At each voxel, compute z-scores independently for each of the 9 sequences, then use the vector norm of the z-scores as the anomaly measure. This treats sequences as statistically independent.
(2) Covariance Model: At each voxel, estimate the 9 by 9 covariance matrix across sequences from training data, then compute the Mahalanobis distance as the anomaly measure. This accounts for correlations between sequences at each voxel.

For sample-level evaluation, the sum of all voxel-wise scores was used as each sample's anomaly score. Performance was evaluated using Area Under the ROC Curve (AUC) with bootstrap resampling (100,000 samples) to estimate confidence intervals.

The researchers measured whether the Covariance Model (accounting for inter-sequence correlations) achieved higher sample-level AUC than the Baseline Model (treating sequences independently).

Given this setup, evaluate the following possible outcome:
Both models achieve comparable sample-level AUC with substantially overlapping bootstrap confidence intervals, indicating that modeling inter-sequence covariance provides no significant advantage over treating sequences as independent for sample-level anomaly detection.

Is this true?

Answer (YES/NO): YES